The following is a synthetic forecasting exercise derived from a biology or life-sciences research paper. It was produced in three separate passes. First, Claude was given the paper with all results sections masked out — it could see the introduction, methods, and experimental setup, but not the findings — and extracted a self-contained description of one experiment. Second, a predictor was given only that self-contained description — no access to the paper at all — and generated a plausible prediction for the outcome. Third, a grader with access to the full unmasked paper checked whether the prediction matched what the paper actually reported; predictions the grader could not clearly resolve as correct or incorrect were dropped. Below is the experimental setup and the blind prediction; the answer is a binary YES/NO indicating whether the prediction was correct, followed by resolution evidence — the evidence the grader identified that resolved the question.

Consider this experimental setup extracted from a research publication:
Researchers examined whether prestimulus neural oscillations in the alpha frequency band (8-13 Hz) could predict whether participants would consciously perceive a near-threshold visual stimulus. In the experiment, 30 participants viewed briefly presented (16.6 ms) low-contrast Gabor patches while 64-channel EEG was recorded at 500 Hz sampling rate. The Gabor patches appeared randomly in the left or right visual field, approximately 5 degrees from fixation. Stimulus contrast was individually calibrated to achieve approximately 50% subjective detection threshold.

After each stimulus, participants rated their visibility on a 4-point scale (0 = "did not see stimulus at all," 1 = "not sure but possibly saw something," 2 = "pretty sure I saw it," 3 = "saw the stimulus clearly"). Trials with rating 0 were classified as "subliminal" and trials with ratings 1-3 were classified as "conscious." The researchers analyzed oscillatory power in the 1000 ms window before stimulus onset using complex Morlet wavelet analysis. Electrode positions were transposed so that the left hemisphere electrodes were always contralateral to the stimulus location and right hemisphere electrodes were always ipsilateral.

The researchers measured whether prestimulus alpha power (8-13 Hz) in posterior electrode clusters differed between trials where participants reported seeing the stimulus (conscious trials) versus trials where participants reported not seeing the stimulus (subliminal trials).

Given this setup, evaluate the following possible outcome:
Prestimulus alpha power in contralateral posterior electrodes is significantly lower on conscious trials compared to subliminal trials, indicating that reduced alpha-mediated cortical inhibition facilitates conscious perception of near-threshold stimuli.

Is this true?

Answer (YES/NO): NO